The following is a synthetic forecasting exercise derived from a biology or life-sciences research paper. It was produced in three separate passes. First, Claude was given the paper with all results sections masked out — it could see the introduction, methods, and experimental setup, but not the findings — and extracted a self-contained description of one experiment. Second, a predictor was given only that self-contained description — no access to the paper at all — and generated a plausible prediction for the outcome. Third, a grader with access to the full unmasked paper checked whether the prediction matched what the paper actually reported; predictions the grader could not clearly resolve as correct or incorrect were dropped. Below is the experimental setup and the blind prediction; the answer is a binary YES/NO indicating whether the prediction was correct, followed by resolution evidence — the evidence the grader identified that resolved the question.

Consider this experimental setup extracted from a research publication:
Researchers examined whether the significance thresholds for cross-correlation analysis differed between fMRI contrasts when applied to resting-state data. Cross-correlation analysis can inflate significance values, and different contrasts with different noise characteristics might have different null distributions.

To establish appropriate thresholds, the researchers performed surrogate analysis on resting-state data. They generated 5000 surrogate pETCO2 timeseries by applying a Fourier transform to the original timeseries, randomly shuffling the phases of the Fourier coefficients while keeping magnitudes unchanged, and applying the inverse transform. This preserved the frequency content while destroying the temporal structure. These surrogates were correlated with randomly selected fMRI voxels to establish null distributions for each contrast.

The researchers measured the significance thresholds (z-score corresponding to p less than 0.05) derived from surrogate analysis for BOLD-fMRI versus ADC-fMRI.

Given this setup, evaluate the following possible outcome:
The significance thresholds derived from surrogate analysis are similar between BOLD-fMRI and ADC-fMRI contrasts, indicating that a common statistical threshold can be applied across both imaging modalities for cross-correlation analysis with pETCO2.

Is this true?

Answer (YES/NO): NO